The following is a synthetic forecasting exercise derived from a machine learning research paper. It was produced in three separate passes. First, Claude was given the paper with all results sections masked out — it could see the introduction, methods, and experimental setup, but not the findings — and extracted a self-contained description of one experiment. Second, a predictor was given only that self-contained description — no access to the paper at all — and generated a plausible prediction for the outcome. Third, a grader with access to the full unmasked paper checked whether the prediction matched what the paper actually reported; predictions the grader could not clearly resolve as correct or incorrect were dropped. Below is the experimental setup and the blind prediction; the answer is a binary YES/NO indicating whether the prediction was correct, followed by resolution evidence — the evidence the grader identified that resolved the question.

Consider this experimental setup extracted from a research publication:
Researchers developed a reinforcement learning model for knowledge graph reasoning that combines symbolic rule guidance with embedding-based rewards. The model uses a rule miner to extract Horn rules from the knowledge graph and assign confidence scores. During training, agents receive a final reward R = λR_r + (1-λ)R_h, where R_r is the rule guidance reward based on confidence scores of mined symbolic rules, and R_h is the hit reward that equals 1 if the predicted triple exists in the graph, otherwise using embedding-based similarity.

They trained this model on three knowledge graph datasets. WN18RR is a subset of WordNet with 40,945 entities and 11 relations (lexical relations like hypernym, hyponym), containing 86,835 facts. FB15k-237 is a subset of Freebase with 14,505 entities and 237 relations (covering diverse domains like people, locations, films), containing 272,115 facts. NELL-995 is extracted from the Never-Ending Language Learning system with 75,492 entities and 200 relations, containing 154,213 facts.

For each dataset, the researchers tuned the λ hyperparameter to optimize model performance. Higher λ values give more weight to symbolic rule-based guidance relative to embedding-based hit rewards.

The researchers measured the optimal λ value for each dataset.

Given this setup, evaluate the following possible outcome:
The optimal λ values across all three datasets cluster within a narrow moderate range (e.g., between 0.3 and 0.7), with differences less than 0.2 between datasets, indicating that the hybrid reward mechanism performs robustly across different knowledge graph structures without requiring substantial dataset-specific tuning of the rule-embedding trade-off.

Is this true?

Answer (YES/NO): NO